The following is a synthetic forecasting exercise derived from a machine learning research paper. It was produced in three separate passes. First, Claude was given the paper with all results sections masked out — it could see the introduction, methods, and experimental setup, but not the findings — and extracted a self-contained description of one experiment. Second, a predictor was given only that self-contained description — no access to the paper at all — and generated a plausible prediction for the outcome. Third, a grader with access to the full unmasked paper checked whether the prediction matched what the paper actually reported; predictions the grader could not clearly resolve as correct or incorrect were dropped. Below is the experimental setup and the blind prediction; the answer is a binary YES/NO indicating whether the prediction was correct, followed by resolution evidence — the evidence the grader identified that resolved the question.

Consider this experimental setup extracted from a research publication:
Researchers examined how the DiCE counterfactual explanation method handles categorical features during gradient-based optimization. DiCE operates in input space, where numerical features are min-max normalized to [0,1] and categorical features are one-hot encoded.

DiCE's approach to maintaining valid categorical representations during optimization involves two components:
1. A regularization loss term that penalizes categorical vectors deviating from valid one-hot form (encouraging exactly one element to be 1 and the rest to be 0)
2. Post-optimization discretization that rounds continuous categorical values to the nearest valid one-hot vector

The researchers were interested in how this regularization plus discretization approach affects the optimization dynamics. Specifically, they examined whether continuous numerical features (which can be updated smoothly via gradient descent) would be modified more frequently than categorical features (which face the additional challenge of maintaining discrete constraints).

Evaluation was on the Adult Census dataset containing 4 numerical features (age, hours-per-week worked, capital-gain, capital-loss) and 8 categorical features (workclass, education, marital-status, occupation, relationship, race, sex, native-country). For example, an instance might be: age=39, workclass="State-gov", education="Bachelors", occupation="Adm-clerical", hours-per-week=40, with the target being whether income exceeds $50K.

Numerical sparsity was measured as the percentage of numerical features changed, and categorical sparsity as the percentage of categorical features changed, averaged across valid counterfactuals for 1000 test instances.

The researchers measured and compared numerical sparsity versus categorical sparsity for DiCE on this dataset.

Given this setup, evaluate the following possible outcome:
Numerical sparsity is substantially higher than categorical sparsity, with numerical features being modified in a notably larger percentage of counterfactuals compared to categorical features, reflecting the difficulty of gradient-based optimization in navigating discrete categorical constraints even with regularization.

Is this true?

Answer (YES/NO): YES